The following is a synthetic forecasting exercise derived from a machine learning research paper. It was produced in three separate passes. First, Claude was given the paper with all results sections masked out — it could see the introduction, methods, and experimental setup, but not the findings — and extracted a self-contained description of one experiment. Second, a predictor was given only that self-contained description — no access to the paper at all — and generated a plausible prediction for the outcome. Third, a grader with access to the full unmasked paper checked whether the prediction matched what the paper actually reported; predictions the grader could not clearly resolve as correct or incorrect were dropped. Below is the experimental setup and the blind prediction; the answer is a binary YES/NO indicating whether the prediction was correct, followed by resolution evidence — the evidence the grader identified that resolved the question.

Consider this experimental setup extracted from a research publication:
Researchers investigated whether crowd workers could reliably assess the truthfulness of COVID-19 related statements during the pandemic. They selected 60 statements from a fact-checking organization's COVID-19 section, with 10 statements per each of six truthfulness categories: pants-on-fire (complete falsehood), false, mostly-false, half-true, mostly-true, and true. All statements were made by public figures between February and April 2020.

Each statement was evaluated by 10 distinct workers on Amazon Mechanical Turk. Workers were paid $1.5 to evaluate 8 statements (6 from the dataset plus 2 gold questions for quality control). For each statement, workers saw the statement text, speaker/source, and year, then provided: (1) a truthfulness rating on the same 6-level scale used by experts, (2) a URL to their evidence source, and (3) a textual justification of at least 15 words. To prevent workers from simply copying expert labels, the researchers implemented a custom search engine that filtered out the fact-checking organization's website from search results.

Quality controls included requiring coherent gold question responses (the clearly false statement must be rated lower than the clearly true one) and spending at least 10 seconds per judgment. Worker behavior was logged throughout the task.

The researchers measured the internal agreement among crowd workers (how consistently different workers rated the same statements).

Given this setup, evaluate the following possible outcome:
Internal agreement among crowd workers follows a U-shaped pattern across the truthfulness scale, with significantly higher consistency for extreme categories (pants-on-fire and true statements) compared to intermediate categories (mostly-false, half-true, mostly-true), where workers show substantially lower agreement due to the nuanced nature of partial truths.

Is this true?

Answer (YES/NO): NO